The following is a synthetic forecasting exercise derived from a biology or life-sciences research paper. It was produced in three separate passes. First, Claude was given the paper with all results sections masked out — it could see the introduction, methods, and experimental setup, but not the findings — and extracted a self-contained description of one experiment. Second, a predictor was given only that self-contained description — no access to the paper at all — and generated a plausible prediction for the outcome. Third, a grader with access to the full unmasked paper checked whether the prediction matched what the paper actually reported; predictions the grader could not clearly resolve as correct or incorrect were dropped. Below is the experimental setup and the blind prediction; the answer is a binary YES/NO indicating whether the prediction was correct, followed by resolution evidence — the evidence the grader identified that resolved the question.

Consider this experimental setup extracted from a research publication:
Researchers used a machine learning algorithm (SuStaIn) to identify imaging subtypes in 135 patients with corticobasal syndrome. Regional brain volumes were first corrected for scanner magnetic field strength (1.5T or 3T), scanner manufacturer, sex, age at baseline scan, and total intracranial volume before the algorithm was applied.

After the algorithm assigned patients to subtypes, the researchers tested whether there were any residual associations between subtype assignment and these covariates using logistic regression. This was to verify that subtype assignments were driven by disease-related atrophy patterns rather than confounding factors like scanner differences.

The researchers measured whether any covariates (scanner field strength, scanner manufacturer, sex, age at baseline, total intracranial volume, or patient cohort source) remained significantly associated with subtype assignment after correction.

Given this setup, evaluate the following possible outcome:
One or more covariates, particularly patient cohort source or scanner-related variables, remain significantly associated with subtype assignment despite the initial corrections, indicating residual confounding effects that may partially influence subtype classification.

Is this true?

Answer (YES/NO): NO